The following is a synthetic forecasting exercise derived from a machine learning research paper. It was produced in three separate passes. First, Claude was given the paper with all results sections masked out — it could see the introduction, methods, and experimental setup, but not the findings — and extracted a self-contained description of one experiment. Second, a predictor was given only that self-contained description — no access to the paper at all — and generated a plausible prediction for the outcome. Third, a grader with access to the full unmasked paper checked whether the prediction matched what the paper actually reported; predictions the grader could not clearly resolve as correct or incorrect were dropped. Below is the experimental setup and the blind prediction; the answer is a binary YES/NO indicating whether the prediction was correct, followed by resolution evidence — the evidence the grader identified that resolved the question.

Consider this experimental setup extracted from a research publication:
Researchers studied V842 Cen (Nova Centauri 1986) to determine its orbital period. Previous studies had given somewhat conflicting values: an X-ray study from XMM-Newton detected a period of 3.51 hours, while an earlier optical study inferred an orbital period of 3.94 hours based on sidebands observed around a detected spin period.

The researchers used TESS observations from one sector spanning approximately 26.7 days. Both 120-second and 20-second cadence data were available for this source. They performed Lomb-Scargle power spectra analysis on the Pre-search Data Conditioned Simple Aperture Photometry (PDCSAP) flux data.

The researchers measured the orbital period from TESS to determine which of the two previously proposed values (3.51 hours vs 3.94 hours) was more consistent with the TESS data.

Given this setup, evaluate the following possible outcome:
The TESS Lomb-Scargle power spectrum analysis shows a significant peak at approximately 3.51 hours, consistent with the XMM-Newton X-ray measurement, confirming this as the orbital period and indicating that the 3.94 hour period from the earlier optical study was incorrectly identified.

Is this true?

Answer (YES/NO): YES